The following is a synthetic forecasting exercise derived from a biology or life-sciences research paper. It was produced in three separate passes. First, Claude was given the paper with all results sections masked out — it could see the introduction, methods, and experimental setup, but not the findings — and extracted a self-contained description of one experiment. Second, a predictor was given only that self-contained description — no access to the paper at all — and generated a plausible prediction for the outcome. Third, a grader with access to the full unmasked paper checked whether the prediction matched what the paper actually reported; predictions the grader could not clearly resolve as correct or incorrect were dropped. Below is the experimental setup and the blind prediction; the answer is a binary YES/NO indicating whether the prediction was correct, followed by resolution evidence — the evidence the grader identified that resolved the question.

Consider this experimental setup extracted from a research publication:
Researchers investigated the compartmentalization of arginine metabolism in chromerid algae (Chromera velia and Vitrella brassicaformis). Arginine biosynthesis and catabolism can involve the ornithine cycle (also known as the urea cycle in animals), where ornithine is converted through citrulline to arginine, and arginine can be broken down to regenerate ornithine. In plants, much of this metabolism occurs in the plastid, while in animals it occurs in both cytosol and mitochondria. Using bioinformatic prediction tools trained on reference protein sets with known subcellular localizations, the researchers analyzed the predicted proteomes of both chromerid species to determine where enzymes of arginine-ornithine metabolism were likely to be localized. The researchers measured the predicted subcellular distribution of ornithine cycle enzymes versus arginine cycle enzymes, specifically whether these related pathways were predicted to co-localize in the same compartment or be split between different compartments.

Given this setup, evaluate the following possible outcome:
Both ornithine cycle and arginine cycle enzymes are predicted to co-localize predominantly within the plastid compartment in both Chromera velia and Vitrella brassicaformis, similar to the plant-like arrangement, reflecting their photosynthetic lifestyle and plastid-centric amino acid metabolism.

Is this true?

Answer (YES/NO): NO